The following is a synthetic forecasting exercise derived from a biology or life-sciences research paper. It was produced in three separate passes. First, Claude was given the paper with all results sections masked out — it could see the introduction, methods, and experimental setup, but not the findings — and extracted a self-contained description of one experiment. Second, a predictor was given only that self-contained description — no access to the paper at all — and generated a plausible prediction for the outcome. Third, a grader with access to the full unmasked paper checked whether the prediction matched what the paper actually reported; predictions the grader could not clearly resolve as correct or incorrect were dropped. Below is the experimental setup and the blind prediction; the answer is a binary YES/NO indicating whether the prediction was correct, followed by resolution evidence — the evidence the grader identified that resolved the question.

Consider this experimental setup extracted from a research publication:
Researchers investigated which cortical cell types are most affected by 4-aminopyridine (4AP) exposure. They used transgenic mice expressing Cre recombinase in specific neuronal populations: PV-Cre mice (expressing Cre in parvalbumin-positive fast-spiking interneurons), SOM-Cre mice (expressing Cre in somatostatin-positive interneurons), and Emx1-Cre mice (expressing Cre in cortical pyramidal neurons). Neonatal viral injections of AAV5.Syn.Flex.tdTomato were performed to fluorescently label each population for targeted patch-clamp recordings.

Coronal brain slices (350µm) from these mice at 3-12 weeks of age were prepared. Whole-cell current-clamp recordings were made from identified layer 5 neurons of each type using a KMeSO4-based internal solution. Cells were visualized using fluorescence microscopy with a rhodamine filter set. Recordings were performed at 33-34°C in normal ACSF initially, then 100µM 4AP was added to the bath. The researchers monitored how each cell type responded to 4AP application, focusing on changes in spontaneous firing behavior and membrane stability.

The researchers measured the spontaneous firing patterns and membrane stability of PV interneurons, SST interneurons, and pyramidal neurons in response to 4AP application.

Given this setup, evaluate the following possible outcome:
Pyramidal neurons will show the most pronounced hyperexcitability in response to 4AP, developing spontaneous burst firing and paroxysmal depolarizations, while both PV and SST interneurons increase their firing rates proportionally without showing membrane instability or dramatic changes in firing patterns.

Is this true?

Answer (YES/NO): NO